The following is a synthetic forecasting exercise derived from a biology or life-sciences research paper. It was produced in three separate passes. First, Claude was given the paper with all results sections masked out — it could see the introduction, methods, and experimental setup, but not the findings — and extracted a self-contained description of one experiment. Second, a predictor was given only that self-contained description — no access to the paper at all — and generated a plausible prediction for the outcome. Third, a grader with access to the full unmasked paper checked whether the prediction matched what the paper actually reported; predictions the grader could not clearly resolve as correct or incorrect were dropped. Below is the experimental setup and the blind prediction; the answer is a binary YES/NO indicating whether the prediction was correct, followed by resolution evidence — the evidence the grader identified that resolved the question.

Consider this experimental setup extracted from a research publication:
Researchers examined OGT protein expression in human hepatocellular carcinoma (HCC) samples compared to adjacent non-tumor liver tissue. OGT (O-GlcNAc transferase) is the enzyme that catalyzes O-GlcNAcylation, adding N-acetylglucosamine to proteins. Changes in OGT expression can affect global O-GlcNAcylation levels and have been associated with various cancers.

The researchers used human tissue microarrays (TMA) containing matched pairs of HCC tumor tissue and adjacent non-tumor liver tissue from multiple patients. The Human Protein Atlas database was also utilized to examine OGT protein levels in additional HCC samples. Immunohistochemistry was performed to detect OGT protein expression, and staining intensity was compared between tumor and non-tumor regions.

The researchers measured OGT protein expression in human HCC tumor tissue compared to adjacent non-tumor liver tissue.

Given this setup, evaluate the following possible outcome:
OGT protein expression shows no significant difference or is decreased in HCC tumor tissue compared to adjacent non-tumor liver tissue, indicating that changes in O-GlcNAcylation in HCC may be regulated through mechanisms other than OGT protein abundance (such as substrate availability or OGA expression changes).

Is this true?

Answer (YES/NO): NO